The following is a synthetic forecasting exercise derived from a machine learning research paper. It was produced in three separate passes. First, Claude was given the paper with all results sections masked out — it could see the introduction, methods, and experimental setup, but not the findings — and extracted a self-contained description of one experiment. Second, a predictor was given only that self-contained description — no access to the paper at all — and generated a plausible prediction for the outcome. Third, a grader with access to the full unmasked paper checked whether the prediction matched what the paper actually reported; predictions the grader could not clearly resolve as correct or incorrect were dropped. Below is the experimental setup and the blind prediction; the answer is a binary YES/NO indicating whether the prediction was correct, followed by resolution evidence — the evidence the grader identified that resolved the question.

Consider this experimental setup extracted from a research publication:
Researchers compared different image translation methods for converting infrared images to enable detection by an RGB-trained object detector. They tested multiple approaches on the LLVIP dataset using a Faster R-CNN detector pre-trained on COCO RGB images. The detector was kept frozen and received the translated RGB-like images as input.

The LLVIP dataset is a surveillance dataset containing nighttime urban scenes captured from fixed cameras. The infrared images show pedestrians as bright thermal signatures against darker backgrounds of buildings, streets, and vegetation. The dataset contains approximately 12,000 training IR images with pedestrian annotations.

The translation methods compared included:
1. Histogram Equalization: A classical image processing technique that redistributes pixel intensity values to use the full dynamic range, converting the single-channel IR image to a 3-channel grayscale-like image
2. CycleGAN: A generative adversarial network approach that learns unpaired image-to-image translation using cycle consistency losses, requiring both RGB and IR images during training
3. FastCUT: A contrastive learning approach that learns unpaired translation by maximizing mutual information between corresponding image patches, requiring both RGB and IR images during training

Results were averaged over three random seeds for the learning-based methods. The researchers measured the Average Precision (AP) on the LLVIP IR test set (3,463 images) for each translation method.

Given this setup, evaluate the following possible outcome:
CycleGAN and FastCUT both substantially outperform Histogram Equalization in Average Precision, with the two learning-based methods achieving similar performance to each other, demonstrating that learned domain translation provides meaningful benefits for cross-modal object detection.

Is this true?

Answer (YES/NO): NO